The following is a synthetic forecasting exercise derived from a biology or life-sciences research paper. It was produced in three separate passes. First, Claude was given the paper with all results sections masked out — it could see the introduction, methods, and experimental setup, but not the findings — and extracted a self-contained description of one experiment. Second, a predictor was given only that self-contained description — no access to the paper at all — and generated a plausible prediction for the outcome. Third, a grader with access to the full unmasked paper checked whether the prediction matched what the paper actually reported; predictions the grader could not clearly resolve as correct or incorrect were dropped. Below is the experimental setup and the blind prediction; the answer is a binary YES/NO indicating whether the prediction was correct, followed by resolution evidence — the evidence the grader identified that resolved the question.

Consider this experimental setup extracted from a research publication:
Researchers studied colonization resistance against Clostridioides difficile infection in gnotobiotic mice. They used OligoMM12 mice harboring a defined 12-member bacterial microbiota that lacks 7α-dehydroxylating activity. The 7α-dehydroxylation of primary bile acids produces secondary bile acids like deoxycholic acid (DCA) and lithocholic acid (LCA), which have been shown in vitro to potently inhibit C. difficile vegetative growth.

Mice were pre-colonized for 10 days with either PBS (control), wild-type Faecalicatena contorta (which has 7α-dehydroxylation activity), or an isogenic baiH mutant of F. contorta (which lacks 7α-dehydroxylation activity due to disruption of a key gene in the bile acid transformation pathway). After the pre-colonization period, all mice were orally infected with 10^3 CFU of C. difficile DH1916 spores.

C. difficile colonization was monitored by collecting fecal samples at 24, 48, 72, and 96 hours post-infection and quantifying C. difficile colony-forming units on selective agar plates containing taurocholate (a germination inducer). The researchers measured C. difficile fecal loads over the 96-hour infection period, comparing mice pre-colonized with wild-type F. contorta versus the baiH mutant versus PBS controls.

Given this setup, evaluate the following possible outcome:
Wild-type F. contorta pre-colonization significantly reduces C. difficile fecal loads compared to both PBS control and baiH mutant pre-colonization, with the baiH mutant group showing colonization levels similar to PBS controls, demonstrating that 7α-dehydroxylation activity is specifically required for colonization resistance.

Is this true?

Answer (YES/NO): NO